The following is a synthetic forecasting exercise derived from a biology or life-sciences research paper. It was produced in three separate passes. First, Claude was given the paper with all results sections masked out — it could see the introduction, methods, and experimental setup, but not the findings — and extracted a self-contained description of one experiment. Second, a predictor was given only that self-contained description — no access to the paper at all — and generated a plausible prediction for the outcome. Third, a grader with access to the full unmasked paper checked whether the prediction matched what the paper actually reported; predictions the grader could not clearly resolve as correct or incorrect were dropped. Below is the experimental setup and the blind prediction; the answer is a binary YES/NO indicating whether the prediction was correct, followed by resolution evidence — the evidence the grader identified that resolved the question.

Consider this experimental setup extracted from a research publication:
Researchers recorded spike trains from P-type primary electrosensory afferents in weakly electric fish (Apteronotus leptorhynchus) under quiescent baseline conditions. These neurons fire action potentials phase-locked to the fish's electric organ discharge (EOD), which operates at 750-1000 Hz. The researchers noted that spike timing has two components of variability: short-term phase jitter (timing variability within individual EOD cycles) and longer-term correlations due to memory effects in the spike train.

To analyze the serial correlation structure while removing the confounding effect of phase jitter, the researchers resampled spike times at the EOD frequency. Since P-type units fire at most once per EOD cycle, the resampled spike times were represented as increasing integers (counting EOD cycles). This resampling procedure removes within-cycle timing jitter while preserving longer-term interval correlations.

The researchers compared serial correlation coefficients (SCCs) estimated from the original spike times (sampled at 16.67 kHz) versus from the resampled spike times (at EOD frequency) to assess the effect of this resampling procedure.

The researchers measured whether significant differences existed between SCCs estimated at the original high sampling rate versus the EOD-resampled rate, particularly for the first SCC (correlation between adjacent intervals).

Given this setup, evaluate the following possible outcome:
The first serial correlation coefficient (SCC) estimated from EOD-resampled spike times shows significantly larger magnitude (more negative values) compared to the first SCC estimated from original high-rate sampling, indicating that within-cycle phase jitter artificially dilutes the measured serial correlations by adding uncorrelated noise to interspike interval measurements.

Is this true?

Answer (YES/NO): NO